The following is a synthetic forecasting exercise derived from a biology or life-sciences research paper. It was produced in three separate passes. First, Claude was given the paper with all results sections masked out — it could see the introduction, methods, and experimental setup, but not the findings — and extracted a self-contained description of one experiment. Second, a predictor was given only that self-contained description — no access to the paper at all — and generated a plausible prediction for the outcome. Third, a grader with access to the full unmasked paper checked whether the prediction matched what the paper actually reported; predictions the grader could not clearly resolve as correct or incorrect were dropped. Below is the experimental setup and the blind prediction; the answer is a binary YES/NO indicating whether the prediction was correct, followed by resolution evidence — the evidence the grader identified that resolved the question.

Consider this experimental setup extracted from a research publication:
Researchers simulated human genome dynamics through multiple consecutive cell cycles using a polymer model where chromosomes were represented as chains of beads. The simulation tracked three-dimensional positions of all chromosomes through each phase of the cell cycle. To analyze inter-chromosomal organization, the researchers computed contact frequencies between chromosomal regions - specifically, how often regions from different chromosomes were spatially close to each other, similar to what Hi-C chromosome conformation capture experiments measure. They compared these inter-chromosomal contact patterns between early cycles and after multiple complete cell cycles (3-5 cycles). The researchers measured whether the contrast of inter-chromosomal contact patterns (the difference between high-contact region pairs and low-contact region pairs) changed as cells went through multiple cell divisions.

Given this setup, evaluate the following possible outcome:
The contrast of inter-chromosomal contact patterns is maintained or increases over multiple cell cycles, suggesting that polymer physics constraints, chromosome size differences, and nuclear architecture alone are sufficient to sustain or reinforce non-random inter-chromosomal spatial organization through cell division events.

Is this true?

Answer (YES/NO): YES